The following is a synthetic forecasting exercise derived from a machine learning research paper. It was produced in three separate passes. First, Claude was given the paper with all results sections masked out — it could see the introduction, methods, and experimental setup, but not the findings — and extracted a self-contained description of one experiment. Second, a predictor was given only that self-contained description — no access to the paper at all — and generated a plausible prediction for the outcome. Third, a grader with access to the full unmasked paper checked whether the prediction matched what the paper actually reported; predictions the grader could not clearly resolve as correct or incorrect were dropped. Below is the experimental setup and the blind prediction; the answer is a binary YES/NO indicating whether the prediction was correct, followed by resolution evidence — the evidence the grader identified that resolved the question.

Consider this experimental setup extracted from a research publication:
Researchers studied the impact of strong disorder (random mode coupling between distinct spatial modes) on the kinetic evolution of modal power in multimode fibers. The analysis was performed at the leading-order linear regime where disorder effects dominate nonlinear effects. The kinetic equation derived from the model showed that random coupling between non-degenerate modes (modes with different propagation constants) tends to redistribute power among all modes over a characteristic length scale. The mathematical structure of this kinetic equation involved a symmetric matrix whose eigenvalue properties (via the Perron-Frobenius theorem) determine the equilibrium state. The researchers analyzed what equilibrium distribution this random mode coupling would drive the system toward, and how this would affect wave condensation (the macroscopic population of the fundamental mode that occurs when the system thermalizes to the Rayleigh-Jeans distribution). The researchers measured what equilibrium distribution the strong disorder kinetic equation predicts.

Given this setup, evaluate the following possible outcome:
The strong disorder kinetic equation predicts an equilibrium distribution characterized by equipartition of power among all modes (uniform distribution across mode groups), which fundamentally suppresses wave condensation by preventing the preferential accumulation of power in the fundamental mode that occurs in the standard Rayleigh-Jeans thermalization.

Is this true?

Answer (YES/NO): YES